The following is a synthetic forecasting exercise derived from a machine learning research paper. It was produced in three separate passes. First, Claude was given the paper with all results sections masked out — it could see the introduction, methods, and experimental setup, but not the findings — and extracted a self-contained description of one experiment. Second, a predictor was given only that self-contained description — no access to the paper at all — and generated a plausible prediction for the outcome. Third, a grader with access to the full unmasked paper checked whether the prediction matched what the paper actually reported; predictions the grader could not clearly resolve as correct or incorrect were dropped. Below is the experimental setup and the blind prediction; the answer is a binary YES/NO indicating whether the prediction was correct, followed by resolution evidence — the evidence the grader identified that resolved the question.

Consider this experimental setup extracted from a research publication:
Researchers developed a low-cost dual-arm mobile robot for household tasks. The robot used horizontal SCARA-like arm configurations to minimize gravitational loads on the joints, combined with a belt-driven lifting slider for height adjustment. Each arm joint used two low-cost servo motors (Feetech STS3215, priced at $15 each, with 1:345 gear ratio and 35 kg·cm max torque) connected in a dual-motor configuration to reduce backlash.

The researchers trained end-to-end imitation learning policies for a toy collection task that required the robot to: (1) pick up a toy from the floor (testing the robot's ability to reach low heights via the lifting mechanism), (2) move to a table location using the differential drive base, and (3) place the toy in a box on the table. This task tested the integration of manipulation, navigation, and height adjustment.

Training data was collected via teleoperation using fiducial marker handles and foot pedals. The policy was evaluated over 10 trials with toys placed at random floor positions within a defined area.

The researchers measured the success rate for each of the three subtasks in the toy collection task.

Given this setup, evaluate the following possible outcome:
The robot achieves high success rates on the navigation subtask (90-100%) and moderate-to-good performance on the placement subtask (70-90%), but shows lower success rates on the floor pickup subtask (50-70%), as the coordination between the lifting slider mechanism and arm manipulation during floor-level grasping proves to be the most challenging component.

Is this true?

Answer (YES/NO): NO